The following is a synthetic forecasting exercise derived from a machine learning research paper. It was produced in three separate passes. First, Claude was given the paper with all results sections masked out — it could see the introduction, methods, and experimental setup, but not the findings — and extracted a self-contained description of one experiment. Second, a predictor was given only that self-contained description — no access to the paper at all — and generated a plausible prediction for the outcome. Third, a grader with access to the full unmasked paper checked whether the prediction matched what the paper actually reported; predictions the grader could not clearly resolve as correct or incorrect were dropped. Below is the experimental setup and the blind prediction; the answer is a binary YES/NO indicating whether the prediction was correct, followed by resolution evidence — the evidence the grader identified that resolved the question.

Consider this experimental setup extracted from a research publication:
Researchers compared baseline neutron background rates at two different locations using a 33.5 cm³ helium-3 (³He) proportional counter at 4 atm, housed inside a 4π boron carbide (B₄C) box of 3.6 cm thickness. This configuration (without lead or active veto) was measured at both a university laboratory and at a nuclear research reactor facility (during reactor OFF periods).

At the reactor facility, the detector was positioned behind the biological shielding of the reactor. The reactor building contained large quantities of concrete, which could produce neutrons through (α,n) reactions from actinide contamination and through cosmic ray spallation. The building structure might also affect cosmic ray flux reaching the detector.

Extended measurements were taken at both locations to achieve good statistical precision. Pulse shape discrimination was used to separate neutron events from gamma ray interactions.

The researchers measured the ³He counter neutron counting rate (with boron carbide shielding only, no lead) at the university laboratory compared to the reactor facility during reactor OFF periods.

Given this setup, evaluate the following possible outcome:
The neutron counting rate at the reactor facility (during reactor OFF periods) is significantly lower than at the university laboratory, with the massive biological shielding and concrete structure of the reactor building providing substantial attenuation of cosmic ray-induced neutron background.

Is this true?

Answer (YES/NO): NO